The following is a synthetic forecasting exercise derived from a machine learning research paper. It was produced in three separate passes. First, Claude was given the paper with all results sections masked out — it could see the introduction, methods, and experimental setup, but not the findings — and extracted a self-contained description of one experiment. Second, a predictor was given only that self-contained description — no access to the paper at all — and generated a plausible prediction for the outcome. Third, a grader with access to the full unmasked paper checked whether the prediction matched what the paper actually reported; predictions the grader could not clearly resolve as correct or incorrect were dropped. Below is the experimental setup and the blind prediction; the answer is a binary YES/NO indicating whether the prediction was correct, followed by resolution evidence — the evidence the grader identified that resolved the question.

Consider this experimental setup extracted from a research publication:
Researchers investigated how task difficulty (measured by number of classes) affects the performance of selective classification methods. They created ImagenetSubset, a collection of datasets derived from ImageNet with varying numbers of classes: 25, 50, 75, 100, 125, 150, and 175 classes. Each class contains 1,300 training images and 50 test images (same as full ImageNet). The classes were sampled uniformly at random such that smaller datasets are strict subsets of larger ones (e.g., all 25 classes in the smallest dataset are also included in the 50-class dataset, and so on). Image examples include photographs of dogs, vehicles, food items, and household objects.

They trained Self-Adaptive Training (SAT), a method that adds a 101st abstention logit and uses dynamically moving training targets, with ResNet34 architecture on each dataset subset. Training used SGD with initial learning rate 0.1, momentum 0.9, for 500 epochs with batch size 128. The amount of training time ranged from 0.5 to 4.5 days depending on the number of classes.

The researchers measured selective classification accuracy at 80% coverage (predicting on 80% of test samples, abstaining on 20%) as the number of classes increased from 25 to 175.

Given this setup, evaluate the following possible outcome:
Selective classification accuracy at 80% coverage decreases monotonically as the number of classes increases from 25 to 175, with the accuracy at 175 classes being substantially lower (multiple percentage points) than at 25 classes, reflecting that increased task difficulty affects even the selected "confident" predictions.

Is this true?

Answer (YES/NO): NO